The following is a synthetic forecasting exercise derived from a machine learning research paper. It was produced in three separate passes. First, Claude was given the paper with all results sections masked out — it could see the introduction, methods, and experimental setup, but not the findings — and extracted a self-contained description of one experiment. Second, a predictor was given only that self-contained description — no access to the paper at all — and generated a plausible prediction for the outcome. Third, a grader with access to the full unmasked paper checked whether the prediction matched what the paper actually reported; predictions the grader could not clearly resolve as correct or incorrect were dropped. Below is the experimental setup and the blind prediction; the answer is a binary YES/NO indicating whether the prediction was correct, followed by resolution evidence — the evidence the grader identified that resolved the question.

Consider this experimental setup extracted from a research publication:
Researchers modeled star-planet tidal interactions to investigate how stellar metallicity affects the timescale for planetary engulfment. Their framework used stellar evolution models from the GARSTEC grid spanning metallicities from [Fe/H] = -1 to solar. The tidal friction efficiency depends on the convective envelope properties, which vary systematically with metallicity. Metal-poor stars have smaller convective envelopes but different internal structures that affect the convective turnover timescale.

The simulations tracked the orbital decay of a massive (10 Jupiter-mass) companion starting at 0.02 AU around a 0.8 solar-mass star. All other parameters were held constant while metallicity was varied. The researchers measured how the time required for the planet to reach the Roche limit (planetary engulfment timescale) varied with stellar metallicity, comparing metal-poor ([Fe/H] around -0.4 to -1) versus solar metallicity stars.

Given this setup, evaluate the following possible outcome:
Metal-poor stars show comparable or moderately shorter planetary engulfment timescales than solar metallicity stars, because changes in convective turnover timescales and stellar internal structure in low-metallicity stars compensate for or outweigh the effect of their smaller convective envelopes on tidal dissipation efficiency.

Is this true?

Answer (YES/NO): NO